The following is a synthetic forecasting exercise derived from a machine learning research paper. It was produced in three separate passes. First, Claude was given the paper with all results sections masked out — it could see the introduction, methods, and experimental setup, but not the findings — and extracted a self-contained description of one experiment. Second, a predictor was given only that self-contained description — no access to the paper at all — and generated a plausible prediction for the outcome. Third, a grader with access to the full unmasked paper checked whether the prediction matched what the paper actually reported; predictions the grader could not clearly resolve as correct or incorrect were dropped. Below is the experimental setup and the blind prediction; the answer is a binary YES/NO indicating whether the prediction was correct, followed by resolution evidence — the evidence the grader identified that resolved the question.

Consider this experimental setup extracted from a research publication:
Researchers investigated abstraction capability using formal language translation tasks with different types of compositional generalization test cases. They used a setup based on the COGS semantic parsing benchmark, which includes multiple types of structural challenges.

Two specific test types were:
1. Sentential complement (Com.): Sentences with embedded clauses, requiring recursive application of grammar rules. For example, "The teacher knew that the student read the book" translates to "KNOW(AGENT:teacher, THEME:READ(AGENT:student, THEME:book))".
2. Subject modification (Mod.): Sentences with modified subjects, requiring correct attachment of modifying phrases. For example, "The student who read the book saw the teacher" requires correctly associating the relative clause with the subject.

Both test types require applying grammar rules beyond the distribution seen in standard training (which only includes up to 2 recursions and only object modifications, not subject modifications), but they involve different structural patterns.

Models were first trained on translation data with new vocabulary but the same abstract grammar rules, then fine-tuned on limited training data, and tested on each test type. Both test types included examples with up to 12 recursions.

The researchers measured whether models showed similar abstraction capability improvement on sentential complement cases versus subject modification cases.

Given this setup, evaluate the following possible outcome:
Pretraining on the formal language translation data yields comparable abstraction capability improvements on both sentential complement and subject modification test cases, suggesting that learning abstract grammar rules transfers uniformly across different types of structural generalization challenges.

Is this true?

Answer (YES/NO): NO